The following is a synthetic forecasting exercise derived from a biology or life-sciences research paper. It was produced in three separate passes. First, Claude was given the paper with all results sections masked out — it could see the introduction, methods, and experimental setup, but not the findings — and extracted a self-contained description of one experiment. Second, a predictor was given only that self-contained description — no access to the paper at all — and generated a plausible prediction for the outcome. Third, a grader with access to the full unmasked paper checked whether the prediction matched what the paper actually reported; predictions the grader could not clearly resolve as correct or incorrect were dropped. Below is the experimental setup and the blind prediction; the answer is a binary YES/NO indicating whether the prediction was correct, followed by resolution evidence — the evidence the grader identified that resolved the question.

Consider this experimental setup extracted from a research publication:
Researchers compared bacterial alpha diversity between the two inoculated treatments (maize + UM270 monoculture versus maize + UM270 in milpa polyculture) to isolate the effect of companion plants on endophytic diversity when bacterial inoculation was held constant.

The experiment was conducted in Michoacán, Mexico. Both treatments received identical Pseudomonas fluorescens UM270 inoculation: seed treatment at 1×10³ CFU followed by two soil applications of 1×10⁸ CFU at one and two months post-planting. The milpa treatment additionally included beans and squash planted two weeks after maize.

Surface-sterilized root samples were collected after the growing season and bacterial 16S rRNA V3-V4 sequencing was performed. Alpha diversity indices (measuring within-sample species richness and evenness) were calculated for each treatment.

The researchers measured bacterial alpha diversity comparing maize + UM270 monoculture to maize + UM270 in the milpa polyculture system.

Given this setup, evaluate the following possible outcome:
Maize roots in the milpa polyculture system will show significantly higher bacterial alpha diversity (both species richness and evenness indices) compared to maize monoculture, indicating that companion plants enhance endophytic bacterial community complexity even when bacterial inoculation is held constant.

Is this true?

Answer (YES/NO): NO